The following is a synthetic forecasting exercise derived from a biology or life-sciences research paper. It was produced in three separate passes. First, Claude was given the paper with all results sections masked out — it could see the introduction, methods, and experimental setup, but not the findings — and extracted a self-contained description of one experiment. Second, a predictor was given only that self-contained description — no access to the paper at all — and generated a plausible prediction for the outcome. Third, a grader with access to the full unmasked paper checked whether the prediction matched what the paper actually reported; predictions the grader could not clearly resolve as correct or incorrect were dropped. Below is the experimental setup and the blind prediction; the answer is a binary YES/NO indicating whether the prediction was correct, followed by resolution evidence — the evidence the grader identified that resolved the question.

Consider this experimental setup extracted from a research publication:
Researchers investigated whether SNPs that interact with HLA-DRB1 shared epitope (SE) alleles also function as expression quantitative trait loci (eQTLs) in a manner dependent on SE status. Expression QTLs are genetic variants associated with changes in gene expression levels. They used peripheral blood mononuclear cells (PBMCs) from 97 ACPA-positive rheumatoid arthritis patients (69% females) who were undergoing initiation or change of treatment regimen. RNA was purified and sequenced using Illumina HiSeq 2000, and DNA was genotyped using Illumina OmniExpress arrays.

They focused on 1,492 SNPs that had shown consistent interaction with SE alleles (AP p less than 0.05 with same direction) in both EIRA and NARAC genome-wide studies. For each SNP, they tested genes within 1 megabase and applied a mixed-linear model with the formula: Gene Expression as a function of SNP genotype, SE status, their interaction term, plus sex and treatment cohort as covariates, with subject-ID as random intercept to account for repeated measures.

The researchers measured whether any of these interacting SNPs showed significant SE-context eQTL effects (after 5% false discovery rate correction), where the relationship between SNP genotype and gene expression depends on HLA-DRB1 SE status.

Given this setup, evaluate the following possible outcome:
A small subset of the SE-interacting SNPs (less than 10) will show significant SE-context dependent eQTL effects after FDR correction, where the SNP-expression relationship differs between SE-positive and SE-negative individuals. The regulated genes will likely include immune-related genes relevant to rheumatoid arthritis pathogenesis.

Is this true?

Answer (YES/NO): NO